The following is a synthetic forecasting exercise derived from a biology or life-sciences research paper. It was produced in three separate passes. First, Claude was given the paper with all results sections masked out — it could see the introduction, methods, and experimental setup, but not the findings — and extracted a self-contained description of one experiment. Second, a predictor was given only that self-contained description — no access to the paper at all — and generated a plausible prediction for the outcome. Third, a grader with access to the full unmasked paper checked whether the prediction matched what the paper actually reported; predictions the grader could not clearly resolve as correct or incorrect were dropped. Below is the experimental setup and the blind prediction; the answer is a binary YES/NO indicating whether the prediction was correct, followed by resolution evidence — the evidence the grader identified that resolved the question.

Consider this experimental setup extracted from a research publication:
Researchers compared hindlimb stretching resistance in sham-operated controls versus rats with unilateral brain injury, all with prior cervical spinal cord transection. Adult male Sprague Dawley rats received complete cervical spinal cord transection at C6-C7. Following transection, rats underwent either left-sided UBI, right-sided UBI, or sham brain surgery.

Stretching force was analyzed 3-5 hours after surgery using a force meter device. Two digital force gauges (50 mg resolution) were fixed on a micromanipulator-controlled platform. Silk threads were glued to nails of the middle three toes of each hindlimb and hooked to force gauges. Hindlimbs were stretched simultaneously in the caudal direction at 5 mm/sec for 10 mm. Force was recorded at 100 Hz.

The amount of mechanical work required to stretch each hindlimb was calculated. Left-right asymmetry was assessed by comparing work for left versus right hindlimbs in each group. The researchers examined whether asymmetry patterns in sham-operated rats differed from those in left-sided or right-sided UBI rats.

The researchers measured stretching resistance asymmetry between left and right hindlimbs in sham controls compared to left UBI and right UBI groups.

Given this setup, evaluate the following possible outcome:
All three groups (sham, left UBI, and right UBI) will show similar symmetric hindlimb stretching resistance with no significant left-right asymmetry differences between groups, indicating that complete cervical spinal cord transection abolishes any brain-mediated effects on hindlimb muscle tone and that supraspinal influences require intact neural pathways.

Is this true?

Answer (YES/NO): NO